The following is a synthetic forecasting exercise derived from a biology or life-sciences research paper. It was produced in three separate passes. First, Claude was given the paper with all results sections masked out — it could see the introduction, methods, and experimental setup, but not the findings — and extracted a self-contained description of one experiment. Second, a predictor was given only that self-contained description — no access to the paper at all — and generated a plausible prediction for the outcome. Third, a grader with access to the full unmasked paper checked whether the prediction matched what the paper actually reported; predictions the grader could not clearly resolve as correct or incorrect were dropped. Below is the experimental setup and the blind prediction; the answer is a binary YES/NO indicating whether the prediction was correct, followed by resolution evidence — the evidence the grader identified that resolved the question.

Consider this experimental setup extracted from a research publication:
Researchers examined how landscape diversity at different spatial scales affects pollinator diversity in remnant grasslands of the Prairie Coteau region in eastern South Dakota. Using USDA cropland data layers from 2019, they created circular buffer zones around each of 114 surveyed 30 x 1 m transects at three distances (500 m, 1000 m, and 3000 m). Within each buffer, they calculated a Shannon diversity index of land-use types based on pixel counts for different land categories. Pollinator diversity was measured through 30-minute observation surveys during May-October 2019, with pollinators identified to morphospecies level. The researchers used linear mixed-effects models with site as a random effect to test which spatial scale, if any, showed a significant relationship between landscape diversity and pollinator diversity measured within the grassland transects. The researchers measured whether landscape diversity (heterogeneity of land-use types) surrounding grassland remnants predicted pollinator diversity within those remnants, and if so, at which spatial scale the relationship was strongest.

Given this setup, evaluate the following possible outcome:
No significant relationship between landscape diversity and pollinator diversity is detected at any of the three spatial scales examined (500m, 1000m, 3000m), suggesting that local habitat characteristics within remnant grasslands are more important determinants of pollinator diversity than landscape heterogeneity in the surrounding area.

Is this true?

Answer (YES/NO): YES